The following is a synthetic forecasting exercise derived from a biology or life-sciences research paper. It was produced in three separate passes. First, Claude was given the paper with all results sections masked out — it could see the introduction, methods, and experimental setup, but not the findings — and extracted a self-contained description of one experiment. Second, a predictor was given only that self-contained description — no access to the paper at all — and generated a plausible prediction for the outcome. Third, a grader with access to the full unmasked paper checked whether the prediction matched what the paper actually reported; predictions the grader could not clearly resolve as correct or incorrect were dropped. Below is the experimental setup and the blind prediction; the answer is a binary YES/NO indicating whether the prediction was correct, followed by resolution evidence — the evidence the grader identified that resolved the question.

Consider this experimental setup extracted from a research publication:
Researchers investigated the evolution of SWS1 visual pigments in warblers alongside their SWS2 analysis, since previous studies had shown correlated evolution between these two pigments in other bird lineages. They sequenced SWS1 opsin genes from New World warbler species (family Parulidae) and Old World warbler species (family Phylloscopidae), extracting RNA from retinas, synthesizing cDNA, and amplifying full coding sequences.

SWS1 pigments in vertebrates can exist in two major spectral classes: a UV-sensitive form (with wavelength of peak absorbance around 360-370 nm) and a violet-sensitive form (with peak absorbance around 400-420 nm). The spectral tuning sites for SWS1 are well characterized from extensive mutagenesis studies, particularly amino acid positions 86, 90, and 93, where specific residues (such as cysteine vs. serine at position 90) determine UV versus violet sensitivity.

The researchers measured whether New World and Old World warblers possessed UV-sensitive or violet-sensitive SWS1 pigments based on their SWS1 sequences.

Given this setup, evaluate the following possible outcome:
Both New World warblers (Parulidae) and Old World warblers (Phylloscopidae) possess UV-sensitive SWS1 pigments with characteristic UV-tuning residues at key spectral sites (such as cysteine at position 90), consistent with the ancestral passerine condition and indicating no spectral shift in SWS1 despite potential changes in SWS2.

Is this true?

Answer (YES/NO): YES